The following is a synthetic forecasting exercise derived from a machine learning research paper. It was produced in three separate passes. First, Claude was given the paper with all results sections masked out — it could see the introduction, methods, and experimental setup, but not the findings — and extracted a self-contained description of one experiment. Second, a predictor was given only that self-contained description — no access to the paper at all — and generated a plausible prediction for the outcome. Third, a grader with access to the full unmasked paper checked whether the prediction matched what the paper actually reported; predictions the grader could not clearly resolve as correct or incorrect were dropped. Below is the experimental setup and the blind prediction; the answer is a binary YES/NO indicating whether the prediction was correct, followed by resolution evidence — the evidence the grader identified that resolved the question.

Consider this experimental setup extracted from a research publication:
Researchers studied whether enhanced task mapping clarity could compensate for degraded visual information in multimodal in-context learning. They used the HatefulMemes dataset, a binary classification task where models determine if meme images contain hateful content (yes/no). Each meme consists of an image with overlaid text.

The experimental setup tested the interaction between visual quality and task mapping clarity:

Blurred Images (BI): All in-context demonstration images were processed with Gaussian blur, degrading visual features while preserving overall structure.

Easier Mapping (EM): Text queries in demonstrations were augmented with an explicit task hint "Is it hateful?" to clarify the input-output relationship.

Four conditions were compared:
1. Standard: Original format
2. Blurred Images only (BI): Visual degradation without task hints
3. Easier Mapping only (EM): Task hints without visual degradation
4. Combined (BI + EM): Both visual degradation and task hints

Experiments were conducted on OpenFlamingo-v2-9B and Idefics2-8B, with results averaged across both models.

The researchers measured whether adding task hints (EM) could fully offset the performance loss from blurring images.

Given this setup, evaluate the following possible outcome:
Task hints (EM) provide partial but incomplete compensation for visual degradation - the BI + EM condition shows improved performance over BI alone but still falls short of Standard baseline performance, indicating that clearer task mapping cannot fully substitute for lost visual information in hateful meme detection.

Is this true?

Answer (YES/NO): NO